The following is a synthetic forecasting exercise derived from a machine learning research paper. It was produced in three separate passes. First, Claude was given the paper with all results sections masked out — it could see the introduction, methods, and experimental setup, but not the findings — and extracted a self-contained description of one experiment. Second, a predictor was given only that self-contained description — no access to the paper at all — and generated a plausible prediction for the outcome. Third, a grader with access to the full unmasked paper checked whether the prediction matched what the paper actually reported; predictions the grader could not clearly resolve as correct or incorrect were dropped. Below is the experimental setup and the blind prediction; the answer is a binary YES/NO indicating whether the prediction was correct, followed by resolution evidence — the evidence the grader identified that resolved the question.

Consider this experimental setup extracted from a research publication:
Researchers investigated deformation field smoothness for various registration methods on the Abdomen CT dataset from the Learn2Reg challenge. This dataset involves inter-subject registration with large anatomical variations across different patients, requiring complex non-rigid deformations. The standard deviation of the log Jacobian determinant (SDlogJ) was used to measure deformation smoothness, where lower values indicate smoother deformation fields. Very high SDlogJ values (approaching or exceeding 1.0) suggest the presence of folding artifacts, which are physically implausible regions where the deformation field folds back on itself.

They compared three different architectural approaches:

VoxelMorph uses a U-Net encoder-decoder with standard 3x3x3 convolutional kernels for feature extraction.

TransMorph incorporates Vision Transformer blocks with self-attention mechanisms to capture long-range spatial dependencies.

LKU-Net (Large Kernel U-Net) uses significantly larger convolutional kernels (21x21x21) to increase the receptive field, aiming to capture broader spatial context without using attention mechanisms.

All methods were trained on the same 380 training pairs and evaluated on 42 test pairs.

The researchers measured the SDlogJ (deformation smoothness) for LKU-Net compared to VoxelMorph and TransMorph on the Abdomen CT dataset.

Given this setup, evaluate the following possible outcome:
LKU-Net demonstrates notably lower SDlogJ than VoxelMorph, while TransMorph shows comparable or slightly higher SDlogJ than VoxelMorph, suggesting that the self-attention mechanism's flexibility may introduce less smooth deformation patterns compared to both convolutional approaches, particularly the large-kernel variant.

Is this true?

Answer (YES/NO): NO